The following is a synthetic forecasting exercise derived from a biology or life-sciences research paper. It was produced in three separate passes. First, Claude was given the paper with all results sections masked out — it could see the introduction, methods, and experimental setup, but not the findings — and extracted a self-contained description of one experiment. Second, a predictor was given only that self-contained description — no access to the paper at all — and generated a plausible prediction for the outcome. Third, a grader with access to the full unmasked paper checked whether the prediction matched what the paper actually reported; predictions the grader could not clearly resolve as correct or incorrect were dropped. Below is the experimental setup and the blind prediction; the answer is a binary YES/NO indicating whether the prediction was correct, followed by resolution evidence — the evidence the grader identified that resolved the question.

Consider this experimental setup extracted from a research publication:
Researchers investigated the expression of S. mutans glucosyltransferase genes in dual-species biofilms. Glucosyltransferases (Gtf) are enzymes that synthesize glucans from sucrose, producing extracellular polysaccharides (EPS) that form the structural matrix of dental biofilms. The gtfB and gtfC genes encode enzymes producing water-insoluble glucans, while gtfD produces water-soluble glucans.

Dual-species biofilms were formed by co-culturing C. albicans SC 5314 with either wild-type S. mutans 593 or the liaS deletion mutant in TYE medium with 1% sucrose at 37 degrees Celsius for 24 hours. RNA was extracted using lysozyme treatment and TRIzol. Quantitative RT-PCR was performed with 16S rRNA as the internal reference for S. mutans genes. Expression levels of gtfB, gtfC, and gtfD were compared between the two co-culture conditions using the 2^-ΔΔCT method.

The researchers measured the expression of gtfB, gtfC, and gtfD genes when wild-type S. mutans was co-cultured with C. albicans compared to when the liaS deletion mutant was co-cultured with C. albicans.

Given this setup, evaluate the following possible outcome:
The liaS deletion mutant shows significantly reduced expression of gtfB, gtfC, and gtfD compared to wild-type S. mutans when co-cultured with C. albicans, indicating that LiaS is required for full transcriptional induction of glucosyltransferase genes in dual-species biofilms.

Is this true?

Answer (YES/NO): NO